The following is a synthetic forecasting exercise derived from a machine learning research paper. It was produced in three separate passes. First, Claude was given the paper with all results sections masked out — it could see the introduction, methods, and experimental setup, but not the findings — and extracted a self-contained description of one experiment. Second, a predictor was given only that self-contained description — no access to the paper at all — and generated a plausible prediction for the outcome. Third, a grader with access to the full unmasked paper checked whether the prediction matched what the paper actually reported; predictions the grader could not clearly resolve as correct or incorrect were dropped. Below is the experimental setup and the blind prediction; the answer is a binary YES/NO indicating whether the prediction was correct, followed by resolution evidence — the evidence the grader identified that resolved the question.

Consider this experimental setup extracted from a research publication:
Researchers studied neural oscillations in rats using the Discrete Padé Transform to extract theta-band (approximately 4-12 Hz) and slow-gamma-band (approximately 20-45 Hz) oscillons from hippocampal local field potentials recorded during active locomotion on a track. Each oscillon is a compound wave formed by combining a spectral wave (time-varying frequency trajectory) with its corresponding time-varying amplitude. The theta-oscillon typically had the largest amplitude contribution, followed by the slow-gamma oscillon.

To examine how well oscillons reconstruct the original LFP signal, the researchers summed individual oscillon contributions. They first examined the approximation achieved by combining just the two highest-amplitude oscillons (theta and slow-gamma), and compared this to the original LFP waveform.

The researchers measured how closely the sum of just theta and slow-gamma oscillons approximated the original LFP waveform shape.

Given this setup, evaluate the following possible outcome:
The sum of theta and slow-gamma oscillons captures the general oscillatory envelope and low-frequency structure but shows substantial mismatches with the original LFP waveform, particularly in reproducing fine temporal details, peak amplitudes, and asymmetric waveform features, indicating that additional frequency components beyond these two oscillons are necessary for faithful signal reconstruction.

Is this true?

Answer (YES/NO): NO